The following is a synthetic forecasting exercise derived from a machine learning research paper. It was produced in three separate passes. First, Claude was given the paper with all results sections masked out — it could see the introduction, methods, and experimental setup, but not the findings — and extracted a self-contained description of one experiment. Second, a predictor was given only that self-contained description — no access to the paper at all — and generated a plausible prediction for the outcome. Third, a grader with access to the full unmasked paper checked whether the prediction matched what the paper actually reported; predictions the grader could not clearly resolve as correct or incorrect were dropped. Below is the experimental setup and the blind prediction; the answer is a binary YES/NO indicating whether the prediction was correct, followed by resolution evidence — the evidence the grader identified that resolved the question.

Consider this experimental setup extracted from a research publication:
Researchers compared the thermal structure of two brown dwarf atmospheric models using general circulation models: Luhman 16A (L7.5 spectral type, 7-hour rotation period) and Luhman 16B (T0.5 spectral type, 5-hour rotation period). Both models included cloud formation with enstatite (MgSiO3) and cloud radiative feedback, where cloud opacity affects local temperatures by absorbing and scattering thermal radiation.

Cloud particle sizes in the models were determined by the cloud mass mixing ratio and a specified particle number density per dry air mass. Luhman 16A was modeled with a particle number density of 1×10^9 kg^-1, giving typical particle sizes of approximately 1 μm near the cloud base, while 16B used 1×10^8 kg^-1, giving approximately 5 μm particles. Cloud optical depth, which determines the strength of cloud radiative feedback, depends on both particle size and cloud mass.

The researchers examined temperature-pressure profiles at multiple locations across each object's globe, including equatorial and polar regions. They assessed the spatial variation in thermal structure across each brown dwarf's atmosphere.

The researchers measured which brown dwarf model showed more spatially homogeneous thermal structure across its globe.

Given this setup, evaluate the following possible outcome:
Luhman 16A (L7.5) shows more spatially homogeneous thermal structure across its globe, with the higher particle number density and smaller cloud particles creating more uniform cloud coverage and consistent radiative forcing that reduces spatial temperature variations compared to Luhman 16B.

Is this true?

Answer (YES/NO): NO